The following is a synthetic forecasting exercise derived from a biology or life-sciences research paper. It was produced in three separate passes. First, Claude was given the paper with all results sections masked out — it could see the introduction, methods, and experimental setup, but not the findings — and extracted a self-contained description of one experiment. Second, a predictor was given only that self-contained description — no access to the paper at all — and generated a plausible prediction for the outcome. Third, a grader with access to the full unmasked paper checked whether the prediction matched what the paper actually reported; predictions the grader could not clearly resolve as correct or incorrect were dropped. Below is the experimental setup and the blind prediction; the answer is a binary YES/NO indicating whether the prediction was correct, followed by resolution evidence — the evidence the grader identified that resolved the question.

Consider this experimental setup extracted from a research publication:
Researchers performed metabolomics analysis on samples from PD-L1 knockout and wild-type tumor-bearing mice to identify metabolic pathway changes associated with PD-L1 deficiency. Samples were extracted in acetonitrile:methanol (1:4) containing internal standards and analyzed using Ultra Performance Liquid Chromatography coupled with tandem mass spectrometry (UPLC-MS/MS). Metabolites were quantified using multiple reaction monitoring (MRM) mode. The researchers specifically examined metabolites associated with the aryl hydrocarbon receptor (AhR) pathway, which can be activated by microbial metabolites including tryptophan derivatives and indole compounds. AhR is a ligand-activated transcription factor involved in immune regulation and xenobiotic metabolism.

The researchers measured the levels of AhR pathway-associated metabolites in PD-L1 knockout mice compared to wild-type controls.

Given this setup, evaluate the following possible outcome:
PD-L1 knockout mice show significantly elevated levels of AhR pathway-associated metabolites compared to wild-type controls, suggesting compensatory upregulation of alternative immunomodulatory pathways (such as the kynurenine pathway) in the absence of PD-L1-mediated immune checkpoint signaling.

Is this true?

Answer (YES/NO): YES